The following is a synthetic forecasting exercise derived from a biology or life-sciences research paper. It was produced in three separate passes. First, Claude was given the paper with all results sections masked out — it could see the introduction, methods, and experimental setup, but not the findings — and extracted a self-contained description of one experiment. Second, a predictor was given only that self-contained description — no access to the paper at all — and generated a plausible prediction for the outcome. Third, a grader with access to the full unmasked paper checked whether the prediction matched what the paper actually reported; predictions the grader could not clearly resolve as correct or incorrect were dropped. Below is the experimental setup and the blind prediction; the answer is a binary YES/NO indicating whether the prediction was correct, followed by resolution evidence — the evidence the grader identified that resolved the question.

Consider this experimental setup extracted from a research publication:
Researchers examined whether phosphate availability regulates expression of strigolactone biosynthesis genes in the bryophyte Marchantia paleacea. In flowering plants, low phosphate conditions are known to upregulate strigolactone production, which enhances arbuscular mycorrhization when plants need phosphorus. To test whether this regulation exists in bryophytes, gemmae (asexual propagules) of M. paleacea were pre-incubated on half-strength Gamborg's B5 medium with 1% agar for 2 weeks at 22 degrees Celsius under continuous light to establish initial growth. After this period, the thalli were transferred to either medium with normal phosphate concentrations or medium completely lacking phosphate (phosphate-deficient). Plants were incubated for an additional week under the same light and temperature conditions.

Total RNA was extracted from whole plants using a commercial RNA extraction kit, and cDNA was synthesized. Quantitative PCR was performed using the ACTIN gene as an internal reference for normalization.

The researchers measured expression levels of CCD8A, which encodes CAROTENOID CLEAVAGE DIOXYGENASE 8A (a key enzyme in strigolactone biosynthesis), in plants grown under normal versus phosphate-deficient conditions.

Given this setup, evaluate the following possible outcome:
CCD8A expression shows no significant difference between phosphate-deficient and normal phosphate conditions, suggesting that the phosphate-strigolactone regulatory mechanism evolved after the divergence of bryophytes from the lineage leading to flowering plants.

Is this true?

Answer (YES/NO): NO